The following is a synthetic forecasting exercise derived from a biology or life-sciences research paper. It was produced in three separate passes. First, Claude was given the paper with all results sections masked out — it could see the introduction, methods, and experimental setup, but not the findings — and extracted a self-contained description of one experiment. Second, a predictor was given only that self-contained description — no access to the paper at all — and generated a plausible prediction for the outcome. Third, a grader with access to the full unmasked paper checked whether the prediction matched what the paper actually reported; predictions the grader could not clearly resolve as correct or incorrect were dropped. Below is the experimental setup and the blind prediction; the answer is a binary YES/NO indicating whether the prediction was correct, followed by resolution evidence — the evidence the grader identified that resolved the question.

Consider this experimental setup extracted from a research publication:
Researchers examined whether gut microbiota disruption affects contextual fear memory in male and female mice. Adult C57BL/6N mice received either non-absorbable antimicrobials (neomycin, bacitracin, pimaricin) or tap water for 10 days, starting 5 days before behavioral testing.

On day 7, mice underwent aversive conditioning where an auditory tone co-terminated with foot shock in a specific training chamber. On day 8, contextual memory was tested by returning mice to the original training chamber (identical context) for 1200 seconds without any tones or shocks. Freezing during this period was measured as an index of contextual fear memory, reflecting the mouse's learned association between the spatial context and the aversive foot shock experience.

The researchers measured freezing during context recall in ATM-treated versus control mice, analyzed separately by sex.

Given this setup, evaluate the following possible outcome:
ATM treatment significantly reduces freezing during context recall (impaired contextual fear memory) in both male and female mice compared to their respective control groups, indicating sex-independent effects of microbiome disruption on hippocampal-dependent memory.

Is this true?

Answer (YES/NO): NO